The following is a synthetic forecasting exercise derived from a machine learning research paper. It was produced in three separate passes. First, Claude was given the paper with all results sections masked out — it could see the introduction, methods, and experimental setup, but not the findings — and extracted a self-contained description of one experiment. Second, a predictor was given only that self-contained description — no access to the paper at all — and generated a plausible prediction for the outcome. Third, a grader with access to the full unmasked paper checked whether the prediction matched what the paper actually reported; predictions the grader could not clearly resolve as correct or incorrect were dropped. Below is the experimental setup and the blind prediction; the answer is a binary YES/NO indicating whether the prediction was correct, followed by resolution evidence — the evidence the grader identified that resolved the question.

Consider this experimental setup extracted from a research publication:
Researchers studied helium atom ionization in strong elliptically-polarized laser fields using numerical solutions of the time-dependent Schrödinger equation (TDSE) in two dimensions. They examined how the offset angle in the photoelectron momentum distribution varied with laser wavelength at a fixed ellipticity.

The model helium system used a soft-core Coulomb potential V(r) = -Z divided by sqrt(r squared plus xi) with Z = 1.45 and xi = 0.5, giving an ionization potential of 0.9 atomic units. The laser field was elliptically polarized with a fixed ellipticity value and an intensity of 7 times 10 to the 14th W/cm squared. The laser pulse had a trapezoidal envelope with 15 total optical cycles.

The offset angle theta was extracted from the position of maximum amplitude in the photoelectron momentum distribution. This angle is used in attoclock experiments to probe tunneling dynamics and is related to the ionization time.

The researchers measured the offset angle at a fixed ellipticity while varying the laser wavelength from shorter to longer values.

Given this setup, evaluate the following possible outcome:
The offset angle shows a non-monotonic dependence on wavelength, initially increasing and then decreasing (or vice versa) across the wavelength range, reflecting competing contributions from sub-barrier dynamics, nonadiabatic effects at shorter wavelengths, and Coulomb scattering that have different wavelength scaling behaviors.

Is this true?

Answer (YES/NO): NO